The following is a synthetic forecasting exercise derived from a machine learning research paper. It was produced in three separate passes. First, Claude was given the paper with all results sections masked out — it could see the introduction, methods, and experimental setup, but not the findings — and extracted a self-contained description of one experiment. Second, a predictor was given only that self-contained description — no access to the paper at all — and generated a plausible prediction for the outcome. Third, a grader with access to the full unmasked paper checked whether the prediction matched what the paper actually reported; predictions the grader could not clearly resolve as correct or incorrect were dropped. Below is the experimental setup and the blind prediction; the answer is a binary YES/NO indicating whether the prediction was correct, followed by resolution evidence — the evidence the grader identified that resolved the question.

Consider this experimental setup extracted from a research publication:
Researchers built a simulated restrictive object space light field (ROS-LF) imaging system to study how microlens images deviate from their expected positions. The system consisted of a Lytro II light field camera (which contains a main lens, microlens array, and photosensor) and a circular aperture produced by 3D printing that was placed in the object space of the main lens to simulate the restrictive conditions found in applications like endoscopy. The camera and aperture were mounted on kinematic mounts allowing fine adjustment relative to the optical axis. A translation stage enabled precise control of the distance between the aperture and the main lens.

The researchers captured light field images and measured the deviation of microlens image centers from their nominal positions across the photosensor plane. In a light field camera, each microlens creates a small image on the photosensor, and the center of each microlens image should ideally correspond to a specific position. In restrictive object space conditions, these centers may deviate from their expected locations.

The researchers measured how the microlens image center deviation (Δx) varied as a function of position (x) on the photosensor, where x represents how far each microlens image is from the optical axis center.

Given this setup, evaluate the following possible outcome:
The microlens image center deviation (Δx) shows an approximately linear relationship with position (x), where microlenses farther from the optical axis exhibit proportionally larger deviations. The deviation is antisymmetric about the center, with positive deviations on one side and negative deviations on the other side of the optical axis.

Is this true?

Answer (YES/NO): YES